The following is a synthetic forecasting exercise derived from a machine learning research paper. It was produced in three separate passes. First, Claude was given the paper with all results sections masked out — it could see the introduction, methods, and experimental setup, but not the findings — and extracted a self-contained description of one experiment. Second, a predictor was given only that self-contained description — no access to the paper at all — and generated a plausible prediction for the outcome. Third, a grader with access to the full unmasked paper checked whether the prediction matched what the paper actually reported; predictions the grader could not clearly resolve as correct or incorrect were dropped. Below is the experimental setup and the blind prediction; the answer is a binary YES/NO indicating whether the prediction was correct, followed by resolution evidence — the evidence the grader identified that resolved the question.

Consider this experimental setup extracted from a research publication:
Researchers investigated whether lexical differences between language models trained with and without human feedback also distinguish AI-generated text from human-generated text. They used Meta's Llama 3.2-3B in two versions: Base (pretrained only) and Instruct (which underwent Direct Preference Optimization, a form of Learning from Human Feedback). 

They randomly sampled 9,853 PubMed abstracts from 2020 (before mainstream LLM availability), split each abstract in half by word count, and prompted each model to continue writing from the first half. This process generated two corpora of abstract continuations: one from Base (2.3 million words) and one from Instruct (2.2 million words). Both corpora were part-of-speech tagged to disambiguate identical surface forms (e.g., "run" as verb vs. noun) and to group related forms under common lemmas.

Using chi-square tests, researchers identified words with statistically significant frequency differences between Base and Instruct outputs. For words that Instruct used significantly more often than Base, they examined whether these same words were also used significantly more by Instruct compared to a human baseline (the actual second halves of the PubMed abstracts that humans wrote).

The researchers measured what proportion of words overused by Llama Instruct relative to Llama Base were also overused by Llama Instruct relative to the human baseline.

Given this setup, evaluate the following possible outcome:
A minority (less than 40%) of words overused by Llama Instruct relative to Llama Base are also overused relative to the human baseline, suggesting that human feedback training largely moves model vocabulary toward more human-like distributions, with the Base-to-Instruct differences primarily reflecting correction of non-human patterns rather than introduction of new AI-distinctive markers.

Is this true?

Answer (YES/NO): NO